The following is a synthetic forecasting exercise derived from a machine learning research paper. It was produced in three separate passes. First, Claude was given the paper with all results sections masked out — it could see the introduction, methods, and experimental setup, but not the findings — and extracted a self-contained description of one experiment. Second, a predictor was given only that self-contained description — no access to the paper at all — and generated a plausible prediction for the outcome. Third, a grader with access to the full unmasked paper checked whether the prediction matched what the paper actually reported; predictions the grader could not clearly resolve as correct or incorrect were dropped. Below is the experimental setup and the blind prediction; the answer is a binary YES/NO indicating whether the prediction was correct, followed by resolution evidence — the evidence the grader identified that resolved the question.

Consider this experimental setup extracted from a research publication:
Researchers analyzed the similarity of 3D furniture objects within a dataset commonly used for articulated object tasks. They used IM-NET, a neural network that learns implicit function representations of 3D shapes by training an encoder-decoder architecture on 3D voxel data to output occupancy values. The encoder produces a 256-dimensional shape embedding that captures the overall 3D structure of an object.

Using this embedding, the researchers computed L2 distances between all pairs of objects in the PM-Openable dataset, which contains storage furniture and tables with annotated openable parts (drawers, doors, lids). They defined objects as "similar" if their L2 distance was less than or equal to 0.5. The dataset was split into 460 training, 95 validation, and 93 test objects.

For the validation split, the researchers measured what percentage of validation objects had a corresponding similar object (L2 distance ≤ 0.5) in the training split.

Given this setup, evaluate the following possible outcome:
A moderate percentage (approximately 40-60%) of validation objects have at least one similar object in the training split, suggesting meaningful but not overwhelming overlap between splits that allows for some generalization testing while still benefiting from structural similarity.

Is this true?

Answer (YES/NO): NO